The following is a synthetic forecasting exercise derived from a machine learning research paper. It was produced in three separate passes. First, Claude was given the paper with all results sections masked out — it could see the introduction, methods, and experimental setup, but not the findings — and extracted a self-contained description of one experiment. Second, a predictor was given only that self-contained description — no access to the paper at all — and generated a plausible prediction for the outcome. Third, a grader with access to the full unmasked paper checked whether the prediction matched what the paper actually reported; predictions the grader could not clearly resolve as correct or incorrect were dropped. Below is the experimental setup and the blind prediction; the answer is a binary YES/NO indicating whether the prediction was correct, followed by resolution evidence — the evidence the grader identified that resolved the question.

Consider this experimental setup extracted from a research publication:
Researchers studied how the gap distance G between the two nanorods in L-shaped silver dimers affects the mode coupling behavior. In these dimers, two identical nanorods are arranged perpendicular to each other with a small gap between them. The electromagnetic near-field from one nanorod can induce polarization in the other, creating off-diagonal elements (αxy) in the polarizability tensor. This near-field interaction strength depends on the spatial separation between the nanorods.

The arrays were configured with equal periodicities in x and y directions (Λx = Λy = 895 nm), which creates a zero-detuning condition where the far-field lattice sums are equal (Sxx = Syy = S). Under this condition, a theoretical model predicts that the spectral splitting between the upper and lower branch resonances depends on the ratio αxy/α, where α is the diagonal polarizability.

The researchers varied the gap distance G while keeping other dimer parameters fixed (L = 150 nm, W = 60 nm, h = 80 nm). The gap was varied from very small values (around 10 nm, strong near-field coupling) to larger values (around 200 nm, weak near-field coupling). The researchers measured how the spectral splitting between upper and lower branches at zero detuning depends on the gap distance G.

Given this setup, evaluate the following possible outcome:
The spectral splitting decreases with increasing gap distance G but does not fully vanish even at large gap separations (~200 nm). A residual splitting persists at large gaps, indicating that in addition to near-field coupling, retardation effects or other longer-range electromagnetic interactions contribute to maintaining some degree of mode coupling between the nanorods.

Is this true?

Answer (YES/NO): NO